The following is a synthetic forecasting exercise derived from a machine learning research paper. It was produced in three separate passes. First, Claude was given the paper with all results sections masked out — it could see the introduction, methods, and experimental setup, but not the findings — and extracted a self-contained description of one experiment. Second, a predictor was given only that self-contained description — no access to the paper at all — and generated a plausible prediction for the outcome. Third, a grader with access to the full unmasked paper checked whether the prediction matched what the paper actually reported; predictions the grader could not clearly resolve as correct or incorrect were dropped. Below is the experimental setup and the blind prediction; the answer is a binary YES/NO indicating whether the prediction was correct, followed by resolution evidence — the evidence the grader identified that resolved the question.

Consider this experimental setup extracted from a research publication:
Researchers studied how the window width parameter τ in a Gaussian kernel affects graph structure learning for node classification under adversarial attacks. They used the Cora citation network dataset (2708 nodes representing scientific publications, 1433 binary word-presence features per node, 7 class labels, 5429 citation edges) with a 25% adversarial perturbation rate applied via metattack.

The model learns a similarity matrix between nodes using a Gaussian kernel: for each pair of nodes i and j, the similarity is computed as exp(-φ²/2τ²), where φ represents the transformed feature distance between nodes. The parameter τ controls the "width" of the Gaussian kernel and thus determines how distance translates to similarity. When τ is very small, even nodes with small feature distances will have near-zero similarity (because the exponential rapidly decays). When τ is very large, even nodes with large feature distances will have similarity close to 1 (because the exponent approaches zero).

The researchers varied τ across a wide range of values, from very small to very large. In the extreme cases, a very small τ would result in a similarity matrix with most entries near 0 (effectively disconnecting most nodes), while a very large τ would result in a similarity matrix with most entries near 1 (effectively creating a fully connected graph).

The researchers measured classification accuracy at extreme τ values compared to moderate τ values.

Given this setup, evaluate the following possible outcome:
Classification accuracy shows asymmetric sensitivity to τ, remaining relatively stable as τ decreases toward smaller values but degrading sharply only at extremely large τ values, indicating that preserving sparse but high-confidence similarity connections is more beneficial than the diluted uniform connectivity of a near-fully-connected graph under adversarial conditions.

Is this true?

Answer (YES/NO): NO